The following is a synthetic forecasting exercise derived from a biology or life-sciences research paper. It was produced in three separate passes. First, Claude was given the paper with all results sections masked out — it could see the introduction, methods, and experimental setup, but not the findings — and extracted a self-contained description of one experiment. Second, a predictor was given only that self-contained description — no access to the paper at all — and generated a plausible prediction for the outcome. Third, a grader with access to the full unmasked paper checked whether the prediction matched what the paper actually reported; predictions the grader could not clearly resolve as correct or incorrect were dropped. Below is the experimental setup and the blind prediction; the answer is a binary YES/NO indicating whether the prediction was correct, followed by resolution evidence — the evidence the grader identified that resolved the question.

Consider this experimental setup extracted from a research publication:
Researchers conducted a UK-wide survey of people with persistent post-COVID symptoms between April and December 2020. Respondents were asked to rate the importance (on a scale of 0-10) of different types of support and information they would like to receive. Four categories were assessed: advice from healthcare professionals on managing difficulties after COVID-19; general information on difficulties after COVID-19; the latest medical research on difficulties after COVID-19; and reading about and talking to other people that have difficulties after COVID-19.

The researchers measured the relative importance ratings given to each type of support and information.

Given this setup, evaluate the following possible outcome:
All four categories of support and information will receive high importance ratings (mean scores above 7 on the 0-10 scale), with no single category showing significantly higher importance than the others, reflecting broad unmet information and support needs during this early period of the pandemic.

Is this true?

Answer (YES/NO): NO